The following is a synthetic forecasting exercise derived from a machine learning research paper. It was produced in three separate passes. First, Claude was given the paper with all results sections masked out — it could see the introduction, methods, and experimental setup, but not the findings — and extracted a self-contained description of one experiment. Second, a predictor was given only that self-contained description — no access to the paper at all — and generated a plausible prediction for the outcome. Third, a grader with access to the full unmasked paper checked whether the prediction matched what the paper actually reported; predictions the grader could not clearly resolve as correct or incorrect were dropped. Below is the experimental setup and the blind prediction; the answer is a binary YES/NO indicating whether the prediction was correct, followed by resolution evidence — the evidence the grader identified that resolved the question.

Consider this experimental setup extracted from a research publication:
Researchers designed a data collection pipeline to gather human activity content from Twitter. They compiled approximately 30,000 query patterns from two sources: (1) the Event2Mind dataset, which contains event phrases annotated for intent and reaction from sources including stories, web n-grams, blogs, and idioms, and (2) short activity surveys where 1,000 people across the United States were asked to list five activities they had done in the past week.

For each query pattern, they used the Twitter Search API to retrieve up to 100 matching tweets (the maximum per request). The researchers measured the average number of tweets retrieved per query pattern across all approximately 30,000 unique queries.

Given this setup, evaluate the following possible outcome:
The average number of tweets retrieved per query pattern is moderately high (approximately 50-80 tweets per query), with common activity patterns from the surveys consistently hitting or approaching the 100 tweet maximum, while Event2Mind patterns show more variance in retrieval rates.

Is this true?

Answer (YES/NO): NO